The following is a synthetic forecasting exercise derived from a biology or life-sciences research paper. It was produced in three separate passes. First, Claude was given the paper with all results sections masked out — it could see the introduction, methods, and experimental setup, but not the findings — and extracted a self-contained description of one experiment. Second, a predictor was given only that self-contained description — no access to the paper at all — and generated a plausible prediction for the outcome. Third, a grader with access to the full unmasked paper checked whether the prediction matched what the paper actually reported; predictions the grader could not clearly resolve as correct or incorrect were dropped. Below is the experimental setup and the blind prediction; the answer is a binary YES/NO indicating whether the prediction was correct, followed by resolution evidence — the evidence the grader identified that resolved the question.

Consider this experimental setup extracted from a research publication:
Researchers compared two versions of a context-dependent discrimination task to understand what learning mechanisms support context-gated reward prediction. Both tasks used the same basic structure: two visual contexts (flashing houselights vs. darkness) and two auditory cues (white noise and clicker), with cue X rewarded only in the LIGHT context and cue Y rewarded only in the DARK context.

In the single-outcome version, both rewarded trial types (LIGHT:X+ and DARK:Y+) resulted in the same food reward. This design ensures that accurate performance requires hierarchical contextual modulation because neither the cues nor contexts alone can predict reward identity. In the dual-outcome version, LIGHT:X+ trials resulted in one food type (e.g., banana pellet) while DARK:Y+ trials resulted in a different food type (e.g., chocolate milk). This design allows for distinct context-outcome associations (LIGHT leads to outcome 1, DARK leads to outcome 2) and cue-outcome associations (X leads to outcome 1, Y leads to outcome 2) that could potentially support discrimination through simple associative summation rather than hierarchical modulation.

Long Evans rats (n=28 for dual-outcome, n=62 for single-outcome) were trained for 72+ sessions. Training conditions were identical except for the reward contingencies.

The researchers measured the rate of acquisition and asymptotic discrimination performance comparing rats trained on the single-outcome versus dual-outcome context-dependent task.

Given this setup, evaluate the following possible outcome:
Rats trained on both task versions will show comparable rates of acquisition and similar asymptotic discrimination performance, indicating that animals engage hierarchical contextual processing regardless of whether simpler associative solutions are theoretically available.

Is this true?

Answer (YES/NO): NO